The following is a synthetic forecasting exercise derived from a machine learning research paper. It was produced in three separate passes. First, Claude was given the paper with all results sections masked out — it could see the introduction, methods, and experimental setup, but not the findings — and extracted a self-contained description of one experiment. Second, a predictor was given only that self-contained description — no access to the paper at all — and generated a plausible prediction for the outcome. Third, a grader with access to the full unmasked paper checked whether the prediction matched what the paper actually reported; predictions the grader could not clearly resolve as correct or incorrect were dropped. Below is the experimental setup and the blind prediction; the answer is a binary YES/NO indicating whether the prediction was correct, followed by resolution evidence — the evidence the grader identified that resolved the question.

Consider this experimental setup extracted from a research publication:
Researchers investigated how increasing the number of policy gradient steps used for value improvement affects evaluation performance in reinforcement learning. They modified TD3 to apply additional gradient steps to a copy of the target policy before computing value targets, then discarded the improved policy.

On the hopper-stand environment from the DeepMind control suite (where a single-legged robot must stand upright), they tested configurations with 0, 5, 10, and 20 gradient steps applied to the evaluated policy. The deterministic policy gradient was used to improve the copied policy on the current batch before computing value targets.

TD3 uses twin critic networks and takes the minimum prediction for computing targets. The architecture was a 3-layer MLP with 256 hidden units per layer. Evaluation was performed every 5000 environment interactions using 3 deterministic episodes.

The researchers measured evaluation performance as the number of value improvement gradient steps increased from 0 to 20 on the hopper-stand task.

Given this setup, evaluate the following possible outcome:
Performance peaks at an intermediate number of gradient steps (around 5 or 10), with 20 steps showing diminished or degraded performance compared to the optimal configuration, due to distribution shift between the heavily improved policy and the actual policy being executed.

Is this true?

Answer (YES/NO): NO